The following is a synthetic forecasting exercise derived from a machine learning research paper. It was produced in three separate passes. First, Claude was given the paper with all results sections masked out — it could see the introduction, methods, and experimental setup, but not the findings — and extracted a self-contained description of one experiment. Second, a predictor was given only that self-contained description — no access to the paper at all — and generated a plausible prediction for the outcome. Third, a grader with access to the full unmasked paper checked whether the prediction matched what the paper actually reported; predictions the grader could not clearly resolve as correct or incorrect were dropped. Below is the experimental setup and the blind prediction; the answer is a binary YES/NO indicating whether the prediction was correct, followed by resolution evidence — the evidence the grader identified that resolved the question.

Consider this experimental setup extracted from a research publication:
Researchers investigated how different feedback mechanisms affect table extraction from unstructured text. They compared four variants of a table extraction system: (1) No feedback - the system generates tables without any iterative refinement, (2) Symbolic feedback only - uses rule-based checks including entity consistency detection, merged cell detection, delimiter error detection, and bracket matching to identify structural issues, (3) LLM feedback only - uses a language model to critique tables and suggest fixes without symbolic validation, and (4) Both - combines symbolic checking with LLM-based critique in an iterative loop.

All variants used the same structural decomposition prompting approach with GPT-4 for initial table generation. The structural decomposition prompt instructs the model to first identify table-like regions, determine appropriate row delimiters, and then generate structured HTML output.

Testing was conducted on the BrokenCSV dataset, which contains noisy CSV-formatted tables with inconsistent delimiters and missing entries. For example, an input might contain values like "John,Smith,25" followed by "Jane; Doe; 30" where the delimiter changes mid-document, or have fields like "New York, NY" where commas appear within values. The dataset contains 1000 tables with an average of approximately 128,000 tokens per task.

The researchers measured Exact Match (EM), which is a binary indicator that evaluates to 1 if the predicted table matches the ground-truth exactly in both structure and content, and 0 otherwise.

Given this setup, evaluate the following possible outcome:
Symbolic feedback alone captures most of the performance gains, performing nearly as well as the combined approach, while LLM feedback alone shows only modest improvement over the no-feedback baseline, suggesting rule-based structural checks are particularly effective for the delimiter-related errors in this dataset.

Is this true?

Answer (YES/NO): NO